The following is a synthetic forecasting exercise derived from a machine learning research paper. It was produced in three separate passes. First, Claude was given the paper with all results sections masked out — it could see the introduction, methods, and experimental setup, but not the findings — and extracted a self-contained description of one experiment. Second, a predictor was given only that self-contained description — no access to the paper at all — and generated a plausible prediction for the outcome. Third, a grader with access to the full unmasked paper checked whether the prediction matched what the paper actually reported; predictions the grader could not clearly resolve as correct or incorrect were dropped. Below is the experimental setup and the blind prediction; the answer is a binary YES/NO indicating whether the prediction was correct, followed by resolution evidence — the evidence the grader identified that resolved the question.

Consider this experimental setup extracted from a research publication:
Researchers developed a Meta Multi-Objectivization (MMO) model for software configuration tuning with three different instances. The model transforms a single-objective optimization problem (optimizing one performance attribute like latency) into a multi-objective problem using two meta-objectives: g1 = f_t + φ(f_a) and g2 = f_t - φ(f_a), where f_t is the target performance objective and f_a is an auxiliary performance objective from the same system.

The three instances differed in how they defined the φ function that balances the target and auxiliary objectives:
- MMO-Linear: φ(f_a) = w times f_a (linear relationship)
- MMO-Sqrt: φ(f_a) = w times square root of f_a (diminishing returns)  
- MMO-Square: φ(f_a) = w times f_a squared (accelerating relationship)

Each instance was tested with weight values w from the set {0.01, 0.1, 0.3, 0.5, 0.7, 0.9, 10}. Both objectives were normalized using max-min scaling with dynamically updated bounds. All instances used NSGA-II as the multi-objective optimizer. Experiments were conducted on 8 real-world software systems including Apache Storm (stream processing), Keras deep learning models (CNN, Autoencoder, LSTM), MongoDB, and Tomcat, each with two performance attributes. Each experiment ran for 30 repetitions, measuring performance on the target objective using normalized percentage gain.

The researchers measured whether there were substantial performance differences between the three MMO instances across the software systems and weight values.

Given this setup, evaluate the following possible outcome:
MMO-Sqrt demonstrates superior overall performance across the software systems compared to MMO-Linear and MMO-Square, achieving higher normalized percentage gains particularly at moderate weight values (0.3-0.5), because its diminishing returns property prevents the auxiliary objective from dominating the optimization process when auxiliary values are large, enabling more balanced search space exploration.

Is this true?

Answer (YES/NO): NO